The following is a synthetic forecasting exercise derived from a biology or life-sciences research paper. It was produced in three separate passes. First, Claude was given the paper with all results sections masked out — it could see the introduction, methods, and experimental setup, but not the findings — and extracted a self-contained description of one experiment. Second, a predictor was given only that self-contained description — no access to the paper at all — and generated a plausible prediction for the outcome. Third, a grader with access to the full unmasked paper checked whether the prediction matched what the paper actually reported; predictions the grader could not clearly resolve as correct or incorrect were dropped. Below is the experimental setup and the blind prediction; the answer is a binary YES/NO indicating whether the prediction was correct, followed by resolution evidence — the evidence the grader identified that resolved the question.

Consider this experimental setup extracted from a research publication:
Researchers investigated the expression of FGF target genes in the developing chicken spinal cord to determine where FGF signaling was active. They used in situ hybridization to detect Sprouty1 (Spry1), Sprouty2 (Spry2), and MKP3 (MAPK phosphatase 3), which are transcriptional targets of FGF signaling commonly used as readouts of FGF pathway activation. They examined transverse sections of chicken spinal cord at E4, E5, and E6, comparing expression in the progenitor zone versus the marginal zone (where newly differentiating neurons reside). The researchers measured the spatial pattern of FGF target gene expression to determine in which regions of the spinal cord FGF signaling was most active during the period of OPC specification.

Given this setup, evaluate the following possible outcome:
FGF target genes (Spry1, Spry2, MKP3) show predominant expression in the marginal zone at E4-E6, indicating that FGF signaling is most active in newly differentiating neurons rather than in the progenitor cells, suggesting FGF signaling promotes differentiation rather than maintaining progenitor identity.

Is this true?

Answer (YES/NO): NO